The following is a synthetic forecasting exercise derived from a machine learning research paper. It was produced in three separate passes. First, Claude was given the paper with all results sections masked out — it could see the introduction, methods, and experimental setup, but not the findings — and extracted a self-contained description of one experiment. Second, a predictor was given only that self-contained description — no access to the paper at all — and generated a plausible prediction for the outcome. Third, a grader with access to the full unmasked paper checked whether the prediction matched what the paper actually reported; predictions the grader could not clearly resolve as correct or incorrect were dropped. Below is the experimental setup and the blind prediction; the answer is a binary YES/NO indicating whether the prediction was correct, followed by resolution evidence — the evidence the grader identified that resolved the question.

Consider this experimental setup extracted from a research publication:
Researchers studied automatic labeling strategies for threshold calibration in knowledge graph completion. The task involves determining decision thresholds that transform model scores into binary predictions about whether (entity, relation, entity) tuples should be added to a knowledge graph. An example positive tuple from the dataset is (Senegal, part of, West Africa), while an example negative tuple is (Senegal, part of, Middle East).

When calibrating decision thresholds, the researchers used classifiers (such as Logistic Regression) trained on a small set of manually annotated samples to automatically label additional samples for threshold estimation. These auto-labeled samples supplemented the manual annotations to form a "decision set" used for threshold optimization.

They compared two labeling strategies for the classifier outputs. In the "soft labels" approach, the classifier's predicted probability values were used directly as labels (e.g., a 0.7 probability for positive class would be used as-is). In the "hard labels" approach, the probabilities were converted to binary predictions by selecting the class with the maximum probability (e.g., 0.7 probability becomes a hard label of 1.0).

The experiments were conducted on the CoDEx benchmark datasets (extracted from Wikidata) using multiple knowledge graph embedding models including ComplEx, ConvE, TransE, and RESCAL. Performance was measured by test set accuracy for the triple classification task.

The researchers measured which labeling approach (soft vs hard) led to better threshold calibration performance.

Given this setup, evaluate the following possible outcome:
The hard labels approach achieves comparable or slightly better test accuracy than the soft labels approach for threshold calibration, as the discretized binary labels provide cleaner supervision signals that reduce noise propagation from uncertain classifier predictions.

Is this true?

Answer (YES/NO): YES